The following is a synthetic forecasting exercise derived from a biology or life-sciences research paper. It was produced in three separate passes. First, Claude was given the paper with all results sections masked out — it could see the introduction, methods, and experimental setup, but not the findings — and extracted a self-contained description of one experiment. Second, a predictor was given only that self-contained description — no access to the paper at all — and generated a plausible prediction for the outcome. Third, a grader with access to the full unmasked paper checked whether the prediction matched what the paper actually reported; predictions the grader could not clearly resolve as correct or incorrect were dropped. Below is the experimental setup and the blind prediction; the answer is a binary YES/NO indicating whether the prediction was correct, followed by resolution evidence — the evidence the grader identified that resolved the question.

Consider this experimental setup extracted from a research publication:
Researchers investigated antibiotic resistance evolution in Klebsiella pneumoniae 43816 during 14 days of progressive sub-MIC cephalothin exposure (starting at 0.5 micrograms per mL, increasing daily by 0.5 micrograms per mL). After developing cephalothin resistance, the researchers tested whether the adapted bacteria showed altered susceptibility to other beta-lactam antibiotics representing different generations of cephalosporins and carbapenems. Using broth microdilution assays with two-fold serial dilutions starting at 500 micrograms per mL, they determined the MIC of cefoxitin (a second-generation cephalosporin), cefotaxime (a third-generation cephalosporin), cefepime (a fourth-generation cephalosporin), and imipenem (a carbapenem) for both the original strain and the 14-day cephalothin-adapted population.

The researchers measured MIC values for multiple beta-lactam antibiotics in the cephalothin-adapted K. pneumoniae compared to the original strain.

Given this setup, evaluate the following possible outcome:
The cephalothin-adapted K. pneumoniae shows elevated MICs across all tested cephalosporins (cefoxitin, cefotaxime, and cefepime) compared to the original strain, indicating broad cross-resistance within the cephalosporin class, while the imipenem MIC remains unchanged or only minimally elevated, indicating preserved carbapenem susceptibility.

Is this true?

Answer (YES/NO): NO